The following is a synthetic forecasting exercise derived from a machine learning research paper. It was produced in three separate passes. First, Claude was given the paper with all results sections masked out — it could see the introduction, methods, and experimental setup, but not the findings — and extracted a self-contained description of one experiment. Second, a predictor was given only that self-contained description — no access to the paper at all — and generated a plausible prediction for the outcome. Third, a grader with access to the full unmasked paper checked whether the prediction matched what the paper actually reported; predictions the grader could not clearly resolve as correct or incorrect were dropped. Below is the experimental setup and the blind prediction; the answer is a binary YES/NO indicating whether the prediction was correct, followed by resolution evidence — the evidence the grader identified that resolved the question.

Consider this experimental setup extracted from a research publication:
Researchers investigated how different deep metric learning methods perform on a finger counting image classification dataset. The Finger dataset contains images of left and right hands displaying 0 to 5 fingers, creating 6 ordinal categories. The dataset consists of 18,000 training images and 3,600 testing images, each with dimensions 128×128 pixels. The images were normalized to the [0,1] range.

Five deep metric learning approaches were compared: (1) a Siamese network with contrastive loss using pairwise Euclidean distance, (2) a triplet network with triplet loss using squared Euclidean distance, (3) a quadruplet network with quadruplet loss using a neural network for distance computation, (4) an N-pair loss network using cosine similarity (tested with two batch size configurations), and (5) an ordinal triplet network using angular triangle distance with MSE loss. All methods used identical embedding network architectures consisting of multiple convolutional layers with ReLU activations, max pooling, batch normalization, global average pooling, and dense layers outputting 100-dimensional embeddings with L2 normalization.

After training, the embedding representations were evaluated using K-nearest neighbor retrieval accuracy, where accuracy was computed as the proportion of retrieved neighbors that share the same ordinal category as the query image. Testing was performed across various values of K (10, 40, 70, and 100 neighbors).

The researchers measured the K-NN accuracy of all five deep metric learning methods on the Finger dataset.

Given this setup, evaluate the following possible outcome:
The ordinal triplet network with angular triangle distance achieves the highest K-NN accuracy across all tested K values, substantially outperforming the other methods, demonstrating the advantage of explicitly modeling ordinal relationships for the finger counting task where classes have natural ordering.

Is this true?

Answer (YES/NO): NO